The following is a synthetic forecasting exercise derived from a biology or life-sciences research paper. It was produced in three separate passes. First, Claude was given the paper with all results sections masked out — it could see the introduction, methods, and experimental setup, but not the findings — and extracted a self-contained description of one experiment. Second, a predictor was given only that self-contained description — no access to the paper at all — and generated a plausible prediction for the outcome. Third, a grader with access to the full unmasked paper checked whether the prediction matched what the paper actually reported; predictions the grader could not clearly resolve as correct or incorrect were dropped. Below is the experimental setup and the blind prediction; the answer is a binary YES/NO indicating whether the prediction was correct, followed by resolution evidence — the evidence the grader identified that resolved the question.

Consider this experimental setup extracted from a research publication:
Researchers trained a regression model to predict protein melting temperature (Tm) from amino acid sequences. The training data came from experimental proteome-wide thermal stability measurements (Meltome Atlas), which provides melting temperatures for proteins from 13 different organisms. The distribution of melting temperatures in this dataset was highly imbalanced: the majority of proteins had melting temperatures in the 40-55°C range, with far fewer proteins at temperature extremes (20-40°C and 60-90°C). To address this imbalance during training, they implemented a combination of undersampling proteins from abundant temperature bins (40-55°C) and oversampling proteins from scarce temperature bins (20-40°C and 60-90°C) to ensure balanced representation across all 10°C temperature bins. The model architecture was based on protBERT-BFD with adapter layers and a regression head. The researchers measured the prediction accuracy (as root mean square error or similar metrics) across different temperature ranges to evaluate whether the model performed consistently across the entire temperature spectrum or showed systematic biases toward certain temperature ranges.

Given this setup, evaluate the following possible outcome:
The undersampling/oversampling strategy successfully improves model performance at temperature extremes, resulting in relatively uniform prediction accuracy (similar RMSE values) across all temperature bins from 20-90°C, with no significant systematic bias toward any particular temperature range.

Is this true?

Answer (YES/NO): NO